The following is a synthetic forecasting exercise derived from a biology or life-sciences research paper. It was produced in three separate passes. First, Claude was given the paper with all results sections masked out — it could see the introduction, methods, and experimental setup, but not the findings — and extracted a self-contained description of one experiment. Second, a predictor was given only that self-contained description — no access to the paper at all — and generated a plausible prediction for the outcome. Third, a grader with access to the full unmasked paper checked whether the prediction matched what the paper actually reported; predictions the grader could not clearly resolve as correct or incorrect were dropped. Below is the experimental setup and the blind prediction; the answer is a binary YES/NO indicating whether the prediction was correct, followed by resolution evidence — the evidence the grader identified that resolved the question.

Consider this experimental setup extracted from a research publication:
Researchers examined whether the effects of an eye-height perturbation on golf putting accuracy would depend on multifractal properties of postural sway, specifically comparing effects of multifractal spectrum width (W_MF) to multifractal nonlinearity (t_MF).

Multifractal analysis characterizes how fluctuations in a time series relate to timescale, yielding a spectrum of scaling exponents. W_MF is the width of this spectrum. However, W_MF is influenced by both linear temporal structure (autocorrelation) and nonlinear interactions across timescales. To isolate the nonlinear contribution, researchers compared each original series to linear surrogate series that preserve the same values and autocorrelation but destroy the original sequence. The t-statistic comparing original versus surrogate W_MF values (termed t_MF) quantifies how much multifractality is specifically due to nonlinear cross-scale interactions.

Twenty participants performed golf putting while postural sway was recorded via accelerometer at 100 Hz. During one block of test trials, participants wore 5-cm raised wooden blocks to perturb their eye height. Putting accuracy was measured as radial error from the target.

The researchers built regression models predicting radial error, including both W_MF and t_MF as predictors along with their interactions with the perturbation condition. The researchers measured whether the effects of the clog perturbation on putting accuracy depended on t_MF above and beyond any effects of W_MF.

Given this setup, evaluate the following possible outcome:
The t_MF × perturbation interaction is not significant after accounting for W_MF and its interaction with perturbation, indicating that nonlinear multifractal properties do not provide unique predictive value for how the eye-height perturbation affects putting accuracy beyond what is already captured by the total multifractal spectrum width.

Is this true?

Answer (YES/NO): NO